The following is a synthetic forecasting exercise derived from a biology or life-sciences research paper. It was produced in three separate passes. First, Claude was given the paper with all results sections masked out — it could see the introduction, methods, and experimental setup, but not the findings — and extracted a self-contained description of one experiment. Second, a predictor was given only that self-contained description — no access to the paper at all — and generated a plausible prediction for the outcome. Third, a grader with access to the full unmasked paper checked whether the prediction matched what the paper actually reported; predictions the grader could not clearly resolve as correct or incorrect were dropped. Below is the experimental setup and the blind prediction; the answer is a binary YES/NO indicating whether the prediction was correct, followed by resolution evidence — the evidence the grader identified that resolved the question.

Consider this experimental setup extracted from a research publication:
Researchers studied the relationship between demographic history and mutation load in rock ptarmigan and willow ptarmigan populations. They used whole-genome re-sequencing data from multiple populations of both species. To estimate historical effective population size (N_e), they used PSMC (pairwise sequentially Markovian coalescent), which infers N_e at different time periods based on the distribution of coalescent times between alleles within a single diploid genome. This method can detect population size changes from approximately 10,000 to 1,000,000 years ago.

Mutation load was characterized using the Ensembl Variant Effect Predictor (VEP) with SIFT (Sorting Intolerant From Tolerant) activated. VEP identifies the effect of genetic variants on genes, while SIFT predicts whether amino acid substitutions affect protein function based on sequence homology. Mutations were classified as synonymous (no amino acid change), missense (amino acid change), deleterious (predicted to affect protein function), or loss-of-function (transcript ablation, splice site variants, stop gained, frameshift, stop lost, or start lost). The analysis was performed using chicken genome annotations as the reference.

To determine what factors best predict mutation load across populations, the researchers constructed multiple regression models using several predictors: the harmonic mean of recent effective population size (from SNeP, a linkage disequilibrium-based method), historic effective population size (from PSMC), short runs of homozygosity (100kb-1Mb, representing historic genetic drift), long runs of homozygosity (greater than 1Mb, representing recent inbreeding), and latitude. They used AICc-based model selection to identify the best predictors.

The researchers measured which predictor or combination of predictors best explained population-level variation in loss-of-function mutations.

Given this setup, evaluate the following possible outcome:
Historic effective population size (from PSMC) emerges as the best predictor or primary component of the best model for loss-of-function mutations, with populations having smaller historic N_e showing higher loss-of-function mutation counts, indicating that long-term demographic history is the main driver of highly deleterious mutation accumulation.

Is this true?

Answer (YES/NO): NO